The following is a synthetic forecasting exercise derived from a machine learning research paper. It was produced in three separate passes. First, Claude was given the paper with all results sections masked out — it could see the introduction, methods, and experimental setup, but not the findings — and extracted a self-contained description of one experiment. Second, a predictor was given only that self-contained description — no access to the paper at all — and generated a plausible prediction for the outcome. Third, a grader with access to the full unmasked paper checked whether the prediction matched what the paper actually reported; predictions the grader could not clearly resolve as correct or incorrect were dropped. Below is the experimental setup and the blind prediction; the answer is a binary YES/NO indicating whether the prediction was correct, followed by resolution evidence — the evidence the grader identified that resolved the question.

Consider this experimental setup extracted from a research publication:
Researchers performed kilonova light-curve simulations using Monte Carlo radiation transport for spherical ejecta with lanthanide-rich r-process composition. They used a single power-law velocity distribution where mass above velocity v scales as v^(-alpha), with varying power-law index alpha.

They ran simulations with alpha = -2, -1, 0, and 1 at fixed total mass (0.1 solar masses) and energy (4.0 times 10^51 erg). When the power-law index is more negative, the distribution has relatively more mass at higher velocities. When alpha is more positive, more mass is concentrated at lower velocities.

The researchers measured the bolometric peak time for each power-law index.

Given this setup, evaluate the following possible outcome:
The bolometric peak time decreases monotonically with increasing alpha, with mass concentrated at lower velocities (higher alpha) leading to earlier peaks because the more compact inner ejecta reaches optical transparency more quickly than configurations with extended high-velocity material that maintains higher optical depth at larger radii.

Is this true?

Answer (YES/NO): YES